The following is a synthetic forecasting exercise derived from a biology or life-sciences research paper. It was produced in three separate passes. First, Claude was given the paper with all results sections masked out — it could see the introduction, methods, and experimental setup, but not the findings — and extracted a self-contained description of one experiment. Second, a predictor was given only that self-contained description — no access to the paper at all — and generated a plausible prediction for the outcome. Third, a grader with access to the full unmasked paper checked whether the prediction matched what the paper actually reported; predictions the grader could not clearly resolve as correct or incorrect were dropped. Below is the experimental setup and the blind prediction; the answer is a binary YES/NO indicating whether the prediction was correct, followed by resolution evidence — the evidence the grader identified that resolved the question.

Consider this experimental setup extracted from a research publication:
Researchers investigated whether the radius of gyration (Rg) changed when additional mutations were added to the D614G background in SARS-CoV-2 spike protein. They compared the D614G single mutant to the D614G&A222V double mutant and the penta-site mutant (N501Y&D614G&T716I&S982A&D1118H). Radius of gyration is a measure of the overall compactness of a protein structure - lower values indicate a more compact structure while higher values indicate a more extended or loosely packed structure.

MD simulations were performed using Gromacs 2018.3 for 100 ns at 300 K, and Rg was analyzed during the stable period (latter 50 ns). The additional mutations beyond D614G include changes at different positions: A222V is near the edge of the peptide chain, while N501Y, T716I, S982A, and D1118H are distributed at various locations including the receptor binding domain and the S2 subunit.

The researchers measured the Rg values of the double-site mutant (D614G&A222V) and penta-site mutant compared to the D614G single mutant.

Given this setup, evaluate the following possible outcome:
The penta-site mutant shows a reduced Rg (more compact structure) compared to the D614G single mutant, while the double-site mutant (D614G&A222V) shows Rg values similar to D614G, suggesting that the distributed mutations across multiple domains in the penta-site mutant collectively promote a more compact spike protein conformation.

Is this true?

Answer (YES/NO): NO